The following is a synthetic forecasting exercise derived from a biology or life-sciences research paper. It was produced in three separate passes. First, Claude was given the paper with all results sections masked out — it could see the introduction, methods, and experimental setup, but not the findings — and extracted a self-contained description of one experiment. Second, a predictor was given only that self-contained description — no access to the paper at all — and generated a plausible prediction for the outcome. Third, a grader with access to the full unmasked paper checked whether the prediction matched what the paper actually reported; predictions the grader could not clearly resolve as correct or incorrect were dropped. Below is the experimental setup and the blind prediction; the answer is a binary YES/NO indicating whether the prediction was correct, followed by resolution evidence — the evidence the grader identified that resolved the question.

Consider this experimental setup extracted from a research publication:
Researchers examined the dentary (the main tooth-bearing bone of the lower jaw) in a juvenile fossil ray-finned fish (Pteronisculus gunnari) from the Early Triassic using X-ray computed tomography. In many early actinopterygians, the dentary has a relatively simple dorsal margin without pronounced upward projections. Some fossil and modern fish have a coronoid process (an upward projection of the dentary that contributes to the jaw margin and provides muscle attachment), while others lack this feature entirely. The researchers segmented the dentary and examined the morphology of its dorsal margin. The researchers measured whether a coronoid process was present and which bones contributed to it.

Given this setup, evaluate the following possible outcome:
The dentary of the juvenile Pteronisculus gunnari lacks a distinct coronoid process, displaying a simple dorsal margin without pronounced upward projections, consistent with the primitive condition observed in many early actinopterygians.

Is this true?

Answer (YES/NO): NO